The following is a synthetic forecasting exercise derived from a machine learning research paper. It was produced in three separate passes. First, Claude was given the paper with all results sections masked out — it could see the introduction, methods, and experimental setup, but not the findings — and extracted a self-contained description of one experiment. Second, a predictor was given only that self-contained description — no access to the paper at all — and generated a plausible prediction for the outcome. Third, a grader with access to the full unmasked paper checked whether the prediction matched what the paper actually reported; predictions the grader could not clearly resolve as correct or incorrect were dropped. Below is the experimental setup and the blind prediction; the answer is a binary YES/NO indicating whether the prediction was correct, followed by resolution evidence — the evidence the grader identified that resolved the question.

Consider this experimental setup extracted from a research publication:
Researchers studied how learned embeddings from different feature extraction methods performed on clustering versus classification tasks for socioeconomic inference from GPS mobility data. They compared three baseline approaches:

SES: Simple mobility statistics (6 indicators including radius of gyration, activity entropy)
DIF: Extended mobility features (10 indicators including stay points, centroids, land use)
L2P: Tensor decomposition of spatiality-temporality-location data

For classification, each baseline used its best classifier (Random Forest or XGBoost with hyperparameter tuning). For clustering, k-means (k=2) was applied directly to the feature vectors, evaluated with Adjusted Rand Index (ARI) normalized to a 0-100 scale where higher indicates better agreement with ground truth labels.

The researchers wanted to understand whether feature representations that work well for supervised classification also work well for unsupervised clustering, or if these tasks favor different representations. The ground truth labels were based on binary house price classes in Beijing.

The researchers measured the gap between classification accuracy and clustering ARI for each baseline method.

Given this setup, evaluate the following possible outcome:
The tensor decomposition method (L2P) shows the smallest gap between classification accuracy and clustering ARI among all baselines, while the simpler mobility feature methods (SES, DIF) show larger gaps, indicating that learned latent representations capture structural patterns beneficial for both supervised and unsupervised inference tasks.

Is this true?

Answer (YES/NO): NO